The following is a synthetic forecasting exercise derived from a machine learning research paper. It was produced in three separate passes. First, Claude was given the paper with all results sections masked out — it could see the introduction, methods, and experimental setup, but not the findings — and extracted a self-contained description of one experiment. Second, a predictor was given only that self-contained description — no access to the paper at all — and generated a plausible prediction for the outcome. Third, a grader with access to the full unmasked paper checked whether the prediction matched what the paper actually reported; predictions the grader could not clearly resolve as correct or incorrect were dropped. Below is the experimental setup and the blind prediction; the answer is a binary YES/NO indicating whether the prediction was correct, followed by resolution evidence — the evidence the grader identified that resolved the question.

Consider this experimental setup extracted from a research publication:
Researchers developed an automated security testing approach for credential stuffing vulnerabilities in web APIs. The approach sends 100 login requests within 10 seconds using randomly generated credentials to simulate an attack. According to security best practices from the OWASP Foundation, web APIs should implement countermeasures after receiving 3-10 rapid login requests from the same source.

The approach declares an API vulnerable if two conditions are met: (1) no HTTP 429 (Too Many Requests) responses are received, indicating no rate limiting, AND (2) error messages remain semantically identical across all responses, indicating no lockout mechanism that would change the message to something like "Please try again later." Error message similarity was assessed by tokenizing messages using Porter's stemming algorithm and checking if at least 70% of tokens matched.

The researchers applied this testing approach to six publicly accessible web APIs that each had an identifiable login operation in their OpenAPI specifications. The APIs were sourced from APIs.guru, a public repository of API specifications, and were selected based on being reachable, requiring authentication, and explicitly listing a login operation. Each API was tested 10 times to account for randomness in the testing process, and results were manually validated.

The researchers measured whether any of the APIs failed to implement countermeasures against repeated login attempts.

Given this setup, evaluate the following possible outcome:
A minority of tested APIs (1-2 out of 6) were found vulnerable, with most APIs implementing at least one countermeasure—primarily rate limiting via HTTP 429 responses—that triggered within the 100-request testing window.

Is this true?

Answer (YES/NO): NO